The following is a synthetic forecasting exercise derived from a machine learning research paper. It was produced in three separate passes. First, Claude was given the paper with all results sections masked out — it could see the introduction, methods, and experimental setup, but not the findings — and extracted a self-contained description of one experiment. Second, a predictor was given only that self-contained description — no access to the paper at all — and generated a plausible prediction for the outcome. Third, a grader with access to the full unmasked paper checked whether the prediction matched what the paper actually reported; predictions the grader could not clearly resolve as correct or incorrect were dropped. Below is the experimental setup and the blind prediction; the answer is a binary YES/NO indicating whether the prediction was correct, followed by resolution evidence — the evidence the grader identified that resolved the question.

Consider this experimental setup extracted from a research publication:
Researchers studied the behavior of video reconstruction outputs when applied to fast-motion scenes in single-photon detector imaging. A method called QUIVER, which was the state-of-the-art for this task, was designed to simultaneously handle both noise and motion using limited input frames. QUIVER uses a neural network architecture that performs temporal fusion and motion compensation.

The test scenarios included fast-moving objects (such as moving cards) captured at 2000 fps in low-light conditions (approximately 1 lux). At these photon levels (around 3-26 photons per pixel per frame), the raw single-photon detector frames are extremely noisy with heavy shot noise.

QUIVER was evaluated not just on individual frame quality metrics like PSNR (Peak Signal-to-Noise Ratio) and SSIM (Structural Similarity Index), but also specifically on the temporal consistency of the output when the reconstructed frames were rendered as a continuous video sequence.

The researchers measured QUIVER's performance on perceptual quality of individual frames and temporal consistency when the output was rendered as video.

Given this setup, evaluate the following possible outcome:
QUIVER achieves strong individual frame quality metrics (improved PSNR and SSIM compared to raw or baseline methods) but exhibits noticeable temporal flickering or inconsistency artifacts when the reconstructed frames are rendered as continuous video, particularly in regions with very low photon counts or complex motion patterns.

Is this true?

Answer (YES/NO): YES